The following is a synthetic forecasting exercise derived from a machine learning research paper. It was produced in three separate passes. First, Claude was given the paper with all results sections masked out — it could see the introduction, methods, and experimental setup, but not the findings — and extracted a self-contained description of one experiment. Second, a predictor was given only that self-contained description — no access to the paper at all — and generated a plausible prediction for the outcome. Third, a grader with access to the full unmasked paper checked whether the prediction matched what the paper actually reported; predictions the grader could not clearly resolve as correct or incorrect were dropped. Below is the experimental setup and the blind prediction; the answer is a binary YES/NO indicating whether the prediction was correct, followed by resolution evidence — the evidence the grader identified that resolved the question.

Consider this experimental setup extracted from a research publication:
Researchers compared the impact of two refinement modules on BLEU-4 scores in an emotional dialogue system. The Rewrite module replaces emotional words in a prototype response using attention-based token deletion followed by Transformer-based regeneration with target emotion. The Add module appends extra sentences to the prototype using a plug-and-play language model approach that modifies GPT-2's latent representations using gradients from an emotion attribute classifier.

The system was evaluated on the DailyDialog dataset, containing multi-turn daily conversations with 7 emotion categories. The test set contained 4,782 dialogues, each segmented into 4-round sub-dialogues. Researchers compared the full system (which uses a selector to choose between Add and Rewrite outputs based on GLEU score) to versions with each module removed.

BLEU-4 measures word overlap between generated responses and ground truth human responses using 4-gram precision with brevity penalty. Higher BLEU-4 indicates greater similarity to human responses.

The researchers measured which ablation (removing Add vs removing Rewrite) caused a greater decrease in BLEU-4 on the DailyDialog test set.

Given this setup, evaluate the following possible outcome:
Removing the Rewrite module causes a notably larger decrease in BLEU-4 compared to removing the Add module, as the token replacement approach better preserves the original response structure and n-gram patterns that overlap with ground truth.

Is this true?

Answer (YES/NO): YES